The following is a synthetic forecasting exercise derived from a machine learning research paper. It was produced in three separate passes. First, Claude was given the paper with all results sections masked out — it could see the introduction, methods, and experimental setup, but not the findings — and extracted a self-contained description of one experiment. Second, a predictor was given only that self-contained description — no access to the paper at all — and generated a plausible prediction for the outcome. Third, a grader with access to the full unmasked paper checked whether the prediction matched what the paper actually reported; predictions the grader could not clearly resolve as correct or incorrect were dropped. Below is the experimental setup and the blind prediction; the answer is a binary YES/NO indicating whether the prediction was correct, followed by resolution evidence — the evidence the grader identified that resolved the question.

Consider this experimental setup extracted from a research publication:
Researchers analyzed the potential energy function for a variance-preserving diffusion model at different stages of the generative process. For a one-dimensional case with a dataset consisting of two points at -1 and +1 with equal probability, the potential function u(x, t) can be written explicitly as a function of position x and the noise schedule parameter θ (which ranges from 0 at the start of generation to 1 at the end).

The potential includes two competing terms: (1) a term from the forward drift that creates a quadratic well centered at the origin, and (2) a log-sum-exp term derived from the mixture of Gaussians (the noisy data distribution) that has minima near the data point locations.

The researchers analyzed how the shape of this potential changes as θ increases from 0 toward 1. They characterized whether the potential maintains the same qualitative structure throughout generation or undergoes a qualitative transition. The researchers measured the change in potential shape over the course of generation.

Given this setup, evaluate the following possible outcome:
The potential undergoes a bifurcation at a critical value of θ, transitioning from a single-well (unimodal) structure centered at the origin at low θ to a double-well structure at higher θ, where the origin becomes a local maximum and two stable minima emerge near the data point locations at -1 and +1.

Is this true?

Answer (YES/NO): YES